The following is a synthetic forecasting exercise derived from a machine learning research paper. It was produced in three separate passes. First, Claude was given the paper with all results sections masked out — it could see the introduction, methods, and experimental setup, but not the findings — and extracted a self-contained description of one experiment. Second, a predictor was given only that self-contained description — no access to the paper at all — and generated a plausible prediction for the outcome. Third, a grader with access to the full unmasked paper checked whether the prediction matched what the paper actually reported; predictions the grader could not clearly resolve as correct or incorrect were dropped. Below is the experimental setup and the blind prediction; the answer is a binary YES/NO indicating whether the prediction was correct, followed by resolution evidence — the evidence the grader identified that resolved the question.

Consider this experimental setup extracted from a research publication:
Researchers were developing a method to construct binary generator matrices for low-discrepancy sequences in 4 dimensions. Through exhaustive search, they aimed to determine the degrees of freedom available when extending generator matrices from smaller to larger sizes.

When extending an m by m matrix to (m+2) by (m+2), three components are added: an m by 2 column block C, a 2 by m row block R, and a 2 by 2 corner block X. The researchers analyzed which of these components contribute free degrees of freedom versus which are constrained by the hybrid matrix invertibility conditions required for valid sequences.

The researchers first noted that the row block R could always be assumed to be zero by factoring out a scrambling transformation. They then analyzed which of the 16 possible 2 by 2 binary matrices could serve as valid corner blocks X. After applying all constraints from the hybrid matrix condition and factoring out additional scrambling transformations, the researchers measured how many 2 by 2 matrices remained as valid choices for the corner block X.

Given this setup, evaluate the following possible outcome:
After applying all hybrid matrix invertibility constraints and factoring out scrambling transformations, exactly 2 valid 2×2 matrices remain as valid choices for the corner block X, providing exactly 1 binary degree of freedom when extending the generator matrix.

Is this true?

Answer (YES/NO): NO